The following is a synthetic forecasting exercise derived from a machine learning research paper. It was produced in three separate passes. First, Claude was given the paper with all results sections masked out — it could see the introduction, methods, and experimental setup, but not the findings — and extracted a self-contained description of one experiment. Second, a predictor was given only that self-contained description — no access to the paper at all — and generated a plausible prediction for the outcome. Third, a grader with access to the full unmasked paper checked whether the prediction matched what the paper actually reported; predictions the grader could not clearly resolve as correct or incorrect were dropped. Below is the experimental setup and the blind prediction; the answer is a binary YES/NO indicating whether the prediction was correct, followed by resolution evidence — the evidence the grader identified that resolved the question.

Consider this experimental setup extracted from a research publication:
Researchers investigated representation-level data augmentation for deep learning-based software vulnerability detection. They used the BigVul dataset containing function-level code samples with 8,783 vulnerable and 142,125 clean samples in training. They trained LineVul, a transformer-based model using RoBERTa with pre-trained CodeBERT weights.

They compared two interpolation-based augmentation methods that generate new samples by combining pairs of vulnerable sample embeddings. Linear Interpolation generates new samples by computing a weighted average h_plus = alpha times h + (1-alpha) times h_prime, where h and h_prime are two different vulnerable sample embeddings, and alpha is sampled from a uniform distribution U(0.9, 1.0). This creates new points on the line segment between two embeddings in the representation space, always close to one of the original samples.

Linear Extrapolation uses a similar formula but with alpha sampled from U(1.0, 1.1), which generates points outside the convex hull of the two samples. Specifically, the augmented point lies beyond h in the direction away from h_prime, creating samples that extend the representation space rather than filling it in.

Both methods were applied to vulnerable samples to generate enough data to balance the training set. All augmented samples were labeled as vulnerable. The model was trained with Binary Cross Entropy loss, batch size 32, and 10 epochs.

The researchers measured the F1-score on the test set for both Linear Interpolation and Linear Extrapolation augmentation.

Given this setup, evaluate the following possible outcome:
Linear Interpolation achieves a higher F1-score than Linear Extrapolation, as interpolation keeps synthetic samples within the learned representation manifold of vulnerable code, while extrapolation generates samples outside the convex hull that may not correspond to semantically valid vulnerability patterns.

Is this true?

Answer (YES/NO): YES